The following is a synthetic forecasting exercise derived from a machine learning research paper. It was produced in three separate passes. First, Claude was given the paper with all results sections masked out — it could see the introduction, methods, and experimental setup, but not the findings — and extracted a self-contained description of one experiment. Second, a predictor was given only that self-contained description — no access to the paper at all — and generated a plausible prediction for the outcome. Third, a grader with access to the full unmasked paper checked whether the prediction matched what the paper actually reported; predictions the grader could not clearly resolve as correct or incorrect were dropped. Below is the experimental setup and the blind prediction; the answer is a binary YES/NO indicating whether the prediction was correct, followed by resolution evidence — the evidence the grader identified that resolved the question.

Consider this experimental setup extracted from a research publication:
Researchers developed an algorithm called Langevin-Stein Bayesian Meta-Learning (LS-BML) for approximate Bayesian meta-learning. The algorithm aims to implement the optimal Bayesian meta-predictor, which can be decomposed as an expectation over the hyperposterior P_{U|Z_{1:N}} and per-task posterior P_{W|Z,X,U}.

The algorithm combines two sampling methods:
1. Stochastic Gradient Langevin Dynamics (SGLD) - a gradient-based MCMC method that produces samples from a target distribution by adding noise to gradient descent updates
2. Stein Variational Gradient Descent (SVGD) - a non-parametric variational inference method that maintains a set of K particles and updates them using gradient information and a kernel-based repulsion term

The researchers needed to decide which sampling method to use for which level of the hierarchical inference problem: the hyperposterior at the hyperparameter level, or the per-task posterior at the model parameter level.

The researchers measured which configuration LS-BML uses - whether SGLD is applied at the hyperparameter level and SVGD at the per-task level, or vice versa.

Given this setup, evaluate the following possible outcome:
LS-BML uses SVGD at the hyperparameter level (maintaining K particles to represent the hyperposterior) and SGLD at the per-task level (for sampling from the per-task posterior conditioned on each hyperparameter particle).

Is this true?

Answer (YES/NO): NO